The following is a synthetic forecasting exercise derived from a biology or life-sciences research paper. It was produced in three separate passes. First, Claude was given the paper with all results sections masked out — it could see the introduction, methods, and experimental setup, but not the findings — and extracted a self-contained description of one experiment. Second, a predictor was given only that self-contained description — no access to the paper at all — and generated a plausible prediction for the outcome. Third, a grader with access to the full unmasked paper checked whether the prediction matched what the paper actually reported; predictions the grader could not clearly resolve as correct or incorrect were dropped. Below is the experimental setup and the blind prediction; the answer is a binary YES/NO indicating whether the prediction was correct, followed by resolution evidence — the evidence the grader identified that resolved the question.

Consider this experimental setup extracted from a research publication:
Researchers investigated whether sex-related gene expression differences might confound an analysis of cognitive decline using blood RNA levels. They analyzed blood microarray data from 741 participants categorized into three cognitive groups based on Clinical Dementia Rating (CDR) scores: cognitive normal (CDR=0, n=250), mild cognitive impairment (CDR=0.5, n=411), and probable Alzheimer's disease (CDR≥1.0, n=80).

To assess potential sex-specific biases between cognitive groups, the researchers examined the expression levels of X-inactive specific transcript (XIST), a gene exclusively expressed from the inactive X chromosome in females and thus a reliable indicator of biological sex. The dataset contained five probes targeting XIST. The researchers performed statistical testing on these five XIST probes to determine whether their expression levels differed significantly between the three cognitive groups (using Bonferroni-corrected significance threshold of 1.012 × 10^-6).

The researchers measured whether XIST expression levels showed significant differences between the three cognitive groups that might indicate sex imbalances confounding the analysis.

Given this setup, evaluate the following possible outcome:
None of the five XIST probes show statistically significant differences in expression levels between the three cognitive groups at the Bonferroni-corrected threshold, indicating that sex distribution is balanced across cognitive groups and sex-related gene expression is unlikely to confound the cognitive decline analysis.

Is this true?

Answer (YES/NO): YES